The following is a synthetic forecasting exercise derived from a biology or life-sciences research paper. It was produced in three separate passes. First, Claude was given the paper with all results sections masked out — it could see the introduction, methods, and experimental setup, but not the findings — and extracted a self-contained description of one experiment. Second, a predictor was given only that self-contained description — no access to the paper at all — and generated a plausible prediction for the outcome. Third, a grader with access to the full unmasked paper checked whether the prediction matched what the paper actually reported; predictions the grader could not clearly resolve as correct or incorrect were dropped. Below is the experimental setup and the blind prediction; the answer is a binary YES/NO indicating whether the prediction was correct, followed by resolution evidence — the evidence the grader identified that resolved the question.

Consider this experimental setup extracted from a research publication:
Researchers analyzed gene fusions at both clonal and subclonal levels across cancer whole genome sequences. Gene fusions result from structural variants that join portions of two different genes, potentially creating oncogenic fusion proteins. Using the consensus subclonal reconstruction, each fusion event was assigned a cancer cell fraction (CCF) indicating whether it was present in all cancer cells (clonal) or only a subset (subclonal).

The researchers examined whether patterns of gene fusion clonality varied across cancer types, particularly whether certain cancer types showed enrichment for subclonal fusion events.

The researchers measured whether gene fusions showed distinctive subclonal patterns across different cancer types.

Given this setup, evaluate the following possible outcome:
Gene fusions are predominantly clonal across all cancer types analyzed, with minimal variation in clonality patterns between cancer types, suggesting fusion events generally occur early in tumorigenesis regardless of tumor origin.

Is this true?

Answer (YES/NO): NO